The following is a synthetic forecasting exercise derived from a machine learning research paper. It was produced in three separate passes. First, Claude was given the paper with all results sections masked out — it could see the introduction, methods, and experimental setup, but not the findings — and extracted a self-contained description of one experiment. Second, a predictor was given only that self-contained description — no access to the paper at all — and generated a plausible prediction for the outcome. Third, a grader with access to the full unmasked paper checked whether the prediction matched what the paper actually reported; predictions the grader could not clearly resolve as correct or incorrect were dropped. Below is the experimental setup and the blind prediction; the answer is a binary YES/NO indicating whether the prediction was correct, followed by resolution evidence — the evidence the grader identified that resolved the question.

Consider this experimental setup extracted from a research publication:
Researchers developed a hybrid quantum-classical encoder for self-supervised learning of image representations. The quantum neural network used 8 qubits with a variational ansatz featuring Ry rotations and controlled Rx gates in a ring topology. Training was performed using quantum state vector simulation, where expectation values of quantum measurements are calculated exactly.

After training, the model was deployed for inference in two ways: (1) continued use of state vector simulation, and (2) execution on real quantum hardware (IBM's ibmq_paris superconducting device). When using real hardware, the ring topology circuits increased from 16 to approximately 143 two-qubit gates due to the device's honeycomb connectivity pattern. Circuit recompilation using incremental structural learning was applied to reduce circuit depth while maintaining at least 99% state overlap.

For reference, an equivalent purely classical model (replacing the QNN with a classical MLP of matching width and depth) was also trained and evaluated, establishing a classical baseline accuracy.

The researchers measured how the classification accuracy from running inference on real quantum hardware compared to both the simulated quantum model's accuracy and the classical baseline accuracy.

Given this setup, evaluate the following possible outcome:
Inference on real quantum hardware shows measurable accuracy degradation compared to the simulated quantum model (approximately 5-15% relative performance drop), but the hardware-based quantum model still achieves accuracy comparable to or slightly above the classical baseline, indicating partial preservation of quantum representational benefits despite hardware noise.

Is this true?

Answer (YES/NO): NO